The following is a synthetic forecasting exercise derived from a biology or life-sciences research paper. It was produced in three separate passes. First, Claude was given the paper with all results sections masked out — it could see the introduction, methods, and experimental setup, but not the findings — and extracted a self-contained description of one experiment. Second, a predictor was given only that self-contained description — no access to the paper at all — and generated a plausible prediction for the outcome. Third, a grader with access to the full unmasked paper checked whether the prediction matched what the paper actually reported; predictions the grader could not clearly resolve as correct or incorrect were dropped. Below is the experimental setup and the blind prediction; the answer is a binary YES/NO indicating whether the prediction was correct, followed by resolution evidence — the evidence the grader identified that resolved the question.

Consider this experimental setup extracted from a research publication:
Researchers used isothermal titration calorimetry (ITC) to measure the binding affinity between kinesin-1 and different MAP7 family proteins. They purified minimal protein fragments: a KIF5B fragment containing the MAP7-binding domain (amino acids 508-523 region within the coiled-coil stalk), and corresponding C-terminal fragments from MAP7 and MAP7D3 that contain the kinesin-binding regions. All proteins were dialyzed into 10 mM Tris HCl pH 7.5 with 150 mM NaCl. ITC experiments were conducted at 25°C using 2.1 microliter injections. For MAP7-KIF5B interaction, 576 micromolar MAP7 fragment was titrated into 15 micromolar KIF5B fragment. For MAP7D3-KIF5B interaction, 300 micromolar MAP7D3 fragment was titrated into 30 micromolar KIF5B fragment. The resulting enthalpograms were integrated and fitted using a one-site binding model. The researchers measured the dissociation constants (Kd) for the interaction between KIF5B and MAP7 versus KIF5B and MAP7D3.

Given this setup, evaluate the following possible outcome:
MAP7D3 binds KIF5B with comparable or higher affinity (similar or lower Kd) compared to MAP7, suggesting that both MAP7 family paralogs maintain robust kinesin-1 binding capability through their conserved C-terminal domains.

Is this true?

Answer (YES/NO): YES